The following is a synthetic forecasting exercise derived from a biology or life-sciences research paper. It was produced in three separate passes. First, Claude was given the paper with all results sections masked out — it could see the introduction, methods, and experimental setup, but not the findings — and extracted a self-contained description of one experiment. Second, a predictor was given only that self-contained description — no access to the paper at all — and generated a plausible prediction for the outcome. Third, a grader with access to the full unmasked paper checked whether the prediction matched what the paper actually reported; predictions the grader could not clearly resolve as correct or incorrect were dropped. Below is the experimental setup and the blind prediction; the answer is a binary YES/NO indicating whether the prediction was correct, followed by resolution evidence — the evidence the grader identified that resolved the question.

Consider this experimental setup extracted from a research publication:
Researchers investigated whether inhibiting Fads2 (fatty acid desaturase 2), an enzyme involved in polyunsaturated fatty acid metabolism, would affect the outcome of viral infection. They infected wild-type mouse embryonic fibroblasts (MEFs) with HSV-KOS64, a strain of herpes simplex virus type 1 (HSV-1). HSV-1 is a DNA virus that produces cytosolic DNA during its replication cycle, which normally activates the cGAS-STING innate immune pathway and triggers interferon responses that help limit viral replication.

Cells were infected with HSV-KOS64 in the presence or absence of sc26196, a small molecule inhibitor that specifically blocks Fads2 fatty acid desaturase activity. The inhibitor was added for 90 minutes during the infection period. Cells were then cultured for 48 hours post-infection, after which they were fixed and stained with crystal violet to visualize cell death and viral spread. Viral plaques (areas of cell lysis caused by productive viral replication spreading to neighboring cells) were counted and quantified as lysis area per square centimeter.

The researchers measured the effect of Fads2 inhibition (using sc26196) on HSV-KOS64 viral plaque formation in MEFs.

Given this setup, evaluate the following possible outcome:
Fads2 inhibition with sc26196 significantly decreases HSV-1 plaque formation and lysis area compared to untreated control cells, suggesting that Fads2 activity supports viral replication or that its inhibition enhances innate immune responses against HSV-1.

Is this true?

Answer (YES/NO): YES